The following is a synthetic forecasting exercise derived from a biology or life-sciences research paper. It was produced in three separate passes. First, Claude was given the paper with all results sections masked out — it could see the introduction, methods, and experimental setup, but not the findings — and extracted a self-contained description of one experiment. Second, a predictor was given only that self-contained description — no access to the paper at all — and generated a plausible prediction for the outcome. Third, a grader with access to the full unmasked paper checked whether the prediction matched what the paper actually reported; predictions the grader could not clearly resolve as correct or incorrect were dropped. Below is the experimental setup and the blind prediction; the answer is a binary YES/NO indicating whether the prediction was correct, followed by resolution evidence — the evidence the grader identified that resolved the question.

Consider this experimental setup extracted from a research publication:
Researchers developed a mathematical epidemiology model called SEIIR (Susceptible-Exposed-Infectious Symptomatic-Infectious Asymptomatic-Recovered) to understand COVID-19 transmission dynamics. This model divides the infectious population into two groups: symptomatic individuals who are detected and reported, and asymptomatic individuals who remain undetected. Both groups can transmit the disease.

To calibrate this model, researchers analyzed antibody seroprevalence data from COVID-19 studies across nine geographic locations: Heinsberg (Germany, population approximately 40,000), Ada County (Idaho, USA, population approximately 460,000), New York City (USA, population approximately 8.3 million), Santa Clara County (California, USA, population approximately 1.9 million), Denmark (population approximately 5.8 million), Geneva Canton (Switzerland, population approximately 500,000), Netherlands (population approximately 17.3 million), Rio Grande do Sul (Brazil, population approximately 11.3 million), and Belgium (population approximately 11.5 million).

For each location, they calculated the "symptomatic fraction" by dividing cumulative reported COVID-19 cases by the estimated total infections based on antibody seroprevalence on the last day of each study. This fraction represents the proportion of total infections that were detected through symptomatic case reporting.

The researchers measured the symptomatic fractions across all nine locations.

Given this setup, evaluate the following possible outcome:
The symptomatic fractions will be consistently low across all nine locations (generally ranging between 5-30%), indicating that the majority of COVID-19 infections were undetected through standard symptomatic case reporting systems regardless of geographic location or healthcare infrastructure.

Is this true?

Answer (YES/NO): YES